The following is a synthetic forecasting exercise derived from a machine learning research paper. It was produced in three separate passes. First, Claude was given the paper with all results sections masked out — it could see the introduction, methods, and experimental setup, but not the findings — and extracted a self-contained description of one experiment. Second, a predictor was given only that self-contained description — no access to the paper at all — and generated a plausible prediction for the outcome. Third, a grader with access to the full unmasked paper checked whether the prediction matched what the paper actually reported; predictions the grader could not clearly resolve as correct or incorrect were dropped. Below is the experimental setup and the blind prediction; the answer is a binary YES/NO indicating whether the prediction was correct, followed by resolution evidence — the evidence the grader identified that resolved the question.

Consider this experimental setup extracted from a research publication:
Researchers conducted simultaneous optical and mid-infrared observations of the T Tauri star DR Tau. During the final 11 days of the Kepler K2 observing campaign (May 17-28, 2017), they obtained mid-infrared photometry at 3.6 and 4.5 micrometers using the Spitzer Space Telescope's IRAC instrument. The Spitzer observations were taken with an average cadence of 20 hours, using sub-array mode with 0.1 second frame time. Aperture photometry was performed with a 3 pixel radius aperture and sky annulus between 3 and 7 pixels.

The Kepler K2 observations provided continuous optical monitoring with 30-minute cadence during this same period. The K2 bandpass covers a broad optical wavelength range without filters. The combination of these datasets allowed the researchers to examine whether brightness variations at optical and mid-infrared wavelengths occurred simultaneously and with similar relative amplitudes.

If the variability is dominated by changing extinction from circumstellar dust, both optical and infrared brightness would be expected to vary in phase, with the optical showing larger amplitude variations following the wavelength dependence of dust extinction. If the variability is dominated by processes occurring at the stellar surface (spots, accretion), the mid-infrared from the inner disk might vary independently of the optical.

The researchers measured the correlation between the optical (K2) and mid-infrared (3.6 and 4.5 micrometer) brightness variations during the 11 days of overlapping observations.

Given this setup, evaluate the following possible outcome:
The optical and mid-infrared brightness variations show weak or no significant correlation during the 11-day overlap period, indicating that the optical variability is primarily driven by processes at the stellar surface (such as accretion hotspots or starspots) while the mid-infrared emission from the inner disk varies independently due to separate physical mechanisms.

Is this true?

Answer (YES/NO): NO